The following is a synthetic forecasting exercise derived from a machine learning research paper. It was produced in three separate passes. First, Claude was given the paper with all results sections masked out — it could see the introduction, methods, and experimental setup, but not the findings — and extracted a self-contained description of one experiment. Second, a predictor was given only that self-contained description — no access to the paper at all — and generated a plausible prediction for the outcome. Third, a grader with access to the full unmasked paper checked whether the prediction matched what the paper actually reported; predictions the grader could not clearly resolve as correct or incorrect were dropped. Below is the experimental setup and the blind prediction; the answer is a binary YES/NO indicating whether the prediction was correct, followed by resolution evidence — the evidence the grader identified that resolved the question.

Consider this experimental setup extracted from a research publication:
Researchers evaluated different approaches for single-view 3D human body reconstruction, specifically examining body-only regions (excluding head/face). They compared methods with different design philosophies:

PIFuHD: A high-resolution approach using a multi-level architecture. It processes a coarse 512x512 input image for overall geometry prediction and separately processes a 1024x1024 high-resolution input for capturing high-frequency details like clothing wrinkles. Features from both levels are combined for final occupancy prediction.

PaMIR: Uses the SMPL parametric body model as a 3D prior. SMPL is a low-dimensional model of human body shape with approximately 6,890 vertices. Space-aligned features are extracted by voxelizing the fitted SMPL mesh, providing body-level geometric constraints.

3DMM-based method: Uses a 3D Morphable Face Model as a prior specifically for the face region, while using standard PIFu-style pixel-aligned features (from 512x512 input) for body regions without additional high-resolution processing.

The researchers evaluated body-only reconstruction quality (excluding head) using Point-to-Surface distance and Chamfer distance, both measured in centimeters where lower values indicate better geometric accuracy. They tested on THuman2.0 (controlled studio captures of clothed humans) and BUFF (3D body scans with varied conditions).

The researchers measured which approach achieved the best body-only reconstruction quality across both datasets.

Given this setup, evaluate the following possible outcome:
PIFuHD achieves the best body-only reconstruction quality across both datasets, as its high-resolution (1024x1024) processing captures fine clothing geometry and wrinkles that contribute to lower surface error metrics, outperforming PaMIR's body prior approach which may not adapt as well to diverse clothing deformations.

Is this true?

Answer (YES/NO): YES